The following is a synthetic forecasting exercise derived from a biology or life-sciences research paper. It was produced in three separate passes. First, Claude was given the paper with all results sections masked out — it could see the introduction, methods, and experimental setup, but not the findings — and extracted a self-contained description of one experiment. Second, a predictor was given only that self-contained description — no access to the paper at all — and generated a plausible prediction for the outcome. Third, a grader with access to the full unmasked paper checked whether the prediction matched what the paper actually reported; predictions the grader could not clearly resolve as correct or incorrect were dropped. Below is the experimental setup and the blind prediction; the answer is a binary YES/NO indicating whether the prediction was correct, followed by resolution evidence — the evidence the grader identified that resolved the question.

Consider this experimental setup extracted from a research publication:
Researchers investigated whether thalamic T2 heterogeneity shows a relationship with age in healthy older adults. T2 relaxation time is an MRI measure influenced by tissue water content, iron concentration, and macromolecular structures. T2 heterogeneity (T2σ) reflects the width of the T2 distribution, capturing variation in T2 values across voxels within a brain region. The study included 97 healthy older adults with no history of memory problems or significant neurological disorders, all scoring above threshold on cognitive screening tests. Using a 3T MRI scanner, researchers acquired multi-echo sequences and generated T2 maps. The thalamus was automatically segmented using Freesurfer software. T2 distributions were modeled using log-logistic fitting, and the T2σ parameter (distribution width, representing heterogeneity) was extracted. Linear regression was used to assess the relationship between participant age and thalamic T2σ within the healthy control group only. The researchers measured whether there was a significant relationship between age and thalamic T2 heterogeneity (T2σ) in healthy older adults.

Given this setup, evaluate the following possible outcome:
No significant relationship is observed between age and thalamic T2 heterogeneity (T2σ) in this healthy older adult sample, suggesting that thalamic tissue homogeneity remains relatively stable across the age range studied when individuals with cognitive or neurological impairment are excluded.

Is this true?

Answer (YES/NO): NO